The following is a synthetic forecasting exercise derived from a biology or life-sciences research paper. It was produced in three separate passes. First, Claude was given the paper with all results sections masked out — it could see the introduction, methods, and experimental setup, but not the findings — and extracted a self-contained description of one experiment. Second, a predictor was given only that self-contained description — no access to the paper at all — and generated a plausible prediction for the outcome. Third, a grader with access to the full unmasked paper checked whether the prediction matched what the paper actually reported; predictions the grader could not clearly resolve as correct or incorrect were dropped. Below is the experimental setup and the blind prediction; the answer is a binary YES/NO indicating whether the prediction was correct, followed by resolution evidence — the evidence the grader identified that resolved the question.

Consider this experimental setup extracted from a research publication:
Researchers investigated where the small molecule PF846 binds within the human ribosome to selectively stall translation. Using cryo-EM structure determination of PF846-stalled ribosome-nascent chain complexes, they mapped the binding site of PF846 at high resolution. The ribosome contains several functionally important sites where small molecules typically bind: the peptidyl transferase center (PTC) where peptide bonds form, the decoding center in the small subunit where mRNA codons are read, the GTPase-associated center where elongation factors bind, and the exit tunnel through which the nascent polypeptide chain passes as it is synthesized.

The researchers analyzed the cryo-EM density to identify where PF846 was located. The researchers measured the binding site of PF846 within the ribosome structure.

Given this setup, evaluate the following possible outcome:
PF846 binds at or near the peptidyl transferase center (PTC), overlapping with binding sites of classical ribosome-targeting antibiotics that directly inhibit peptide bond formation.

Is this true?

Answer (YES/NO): NO